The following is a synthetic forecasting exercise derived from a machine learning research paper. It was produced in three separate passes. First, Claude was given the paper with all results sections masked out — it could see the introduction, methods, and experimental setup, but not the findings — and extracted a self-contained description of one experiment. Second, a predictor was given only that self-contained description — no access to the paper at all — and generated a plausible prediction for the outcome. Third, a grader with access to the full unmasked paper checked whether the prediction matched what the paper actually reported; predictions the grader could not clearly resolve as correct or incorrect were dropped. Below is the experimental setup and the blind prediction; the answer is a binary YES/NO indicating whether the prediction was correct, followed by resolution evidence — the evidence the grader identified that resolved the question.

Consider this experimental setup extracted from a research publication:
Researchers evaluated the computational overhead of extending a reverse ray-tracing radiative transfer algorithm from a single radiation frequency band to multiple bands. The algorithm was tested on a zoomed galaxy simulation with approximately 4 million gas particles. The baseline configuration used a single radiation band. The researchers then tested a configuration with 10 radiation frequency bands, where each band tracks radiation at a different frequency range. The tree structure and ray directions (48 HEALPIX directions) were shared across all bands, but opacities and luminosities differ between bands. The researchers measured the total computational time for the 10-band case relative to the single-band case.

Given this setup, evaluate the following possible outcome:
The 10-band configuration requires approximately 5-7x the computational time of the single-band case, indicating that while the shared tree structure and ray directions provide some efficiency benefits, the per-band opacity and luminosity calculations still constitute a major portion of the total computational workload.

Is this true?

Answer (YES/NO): NO